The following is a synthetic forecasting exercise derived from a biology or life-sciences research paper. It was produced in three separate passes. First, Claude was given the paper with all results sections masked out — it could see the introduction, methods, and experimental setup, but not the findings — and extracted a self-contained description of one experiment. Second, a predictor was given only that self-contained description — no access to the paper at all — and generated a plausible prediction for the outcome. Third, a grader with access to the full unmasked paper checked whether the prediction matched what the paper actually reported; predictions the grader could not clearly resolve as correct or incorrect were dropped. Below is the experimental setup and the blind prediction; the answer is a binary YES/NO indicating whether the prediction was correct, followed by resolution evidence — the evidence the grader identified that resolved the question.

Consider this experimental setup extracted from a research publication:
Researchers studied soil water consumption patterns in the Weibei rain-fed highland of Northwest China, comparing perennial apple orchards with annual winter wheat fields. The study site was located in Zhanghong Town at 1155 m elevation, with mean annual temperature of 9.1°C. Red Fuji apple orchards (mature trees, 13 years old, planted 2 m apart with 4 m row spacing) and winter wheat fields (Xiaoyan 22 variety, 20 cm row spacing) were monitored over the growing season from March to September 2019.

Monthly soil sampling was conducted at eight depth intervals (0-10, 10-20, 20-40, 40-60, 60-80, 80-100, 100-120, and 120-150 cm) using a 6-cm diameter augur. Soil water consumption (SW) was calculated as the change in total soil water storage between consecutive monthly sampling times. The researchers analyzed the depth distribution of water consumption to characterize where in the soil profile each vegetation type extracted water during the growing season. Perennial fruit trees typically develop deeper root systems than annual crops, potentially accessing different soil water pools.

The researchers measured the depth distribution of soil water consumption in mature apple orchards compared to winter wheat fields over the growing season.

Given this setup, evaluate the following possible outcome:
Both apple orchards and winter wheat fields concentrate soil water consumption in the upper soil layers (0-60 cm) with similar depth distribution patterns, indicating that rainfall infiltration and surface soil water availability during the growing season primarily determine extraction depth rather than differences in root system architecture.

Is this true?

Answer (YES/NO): NO